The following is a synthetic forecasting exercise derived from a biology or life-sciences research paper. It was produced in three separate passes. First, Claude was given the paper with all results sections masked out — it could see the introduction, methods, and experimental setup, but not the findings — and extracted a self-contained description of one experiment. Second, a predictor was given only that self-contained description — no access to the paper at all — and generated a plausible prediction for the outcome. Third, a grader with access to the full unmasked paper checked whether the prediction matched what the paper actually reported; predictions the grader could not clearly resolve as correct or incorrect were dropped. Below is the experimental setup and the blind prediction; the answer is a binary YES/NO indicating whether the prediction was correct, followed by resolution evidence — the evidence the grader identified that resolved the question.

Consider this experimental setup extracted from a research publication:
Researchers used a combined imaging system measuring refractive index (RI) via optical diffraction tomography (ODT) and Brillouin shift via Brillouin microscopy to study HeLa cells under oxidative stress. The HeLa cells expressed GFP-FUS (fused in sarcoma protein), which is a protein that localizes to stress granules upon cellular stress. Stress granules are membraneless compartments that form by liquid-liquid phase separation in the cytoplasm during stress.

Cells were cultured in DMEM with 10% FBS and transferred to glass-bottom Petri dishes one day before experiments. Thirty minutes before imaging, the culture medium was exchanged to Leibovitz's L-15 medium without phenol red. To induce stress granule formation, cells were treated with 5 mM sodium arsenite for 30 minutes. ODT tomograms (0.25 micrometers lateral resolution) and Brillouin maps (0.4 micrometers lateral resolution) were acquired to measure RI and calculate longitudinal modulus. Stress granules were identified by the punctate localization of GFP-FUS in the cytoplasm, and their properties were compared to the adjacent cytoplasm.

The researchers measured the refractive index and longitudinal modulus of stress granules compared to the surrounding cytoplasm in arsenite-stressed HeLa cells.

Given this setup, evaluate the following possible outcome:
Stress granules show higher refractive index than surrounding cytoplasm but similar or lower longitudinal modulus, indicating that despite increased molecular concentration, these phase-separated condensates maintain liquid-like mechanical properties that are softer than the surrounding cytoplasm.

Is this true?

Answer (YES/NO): NO